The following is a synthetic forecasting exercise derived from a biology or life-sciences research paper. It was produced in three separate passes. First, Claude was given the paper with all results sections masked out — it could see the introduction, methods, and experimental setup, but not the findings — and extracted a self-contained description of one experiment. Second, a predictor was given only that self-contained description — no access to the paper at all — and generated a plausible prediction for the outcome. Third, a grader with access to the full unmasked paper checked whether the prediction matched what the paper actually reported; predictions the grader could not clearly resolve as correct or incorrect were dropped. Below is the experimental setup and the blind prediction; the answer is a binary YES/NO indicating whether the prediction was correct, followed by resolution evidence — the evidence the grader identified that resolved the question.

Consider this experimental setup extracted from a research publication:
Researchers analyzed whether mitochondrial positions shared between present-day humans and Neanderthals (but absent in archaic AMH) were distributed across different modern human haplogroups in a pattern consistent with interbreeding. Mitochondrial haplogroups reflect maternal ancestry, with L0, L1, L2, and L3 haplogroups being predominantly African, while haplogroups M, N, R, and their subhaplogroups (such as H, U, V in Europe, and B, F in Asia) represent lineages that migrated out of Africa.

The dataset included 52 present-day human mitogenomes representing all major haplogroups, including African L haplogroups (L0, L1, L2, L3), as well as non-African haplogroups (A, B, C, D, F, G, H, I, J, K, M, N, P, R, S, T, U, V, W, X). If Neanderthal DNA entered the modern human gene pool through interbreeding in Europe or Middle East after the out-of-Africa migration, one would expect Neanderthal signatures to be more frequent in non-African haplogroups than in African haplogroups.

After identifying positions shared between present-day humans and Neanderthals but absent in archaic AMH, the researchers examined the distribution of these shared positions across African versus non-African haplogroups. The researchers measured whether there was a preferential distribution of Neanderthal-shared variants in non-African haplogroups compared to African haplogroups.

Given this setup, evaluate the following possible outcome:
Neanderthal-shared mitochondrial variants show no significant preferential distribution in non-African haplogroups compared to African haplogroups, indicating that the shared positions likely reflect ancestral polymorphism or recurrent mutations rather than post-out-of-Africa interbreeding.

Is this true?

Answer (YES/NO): YES